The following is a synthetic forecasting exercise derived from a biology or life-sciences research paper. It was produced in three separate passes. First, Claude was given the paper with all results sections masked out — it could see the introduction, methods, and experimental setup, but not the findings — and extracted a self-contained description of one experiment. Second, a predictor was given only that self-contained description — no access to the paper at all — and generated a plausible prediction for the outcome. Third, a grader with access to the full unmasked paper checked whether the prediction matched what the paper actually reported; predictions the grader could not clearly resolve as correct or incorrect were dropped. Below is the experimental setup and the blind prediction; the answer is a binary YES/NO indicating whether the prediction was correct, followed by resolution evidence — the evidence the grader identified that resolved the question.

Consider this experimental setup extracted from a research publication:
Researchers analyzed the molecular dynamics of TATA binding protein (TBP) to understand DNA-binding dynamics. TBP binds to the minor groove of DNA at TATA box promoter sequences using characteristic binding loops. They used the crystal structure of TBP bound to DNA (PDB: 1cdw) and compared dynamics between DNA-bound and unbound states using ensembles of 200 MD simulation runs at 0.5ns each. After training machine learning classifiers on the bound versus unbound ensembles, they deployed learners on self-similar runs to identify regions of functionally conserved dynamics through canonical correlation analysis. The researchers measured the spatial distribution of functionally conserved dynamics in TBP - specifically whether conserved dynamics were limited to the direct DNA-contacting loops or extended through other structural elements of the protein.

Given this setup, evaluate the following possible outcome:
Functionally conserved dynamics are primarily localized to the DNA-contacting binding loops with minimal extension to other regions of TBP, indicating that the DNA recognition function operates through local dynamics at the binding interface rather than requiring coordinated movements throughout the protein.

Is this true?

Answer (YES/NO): NO